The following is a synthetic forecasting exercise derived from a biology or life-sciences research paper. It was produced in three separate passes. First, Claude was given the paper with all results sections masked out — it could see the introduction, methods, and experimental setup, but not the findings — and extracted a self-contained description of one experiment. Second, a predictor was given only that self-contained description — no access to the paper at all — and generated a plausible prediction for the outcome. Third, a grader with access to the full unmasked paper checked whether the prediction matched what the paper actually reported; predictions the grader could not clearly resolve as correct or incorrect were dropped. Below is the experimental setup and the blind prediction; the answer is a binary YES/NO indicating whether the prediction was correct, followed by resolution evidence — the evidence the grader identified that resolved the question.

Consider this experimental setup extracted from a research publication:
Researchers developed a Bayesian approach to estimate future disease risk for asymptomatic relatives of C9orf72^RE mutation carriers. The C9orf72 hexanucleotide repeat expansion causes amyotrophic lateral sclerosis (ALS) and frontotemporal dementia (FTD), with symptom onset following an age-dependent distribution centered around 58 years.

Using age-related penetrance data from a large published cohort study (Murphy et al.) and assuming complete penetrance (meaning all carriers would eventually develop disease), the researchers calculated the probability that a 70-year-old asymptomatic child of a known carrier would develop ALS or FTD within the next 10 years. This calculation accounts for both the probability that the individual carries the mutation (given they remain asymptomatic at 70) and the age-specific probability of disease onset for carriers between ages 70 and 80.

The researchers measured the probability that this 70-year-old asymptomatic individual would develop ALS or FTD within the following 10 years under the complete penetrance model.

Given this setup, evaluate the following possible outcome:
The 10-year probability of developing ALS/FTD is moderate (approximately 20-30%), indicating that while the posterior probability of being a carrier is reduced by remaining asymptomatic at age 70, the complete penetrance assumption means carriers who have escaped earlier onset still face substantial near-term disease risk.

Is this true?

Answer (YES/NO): NO